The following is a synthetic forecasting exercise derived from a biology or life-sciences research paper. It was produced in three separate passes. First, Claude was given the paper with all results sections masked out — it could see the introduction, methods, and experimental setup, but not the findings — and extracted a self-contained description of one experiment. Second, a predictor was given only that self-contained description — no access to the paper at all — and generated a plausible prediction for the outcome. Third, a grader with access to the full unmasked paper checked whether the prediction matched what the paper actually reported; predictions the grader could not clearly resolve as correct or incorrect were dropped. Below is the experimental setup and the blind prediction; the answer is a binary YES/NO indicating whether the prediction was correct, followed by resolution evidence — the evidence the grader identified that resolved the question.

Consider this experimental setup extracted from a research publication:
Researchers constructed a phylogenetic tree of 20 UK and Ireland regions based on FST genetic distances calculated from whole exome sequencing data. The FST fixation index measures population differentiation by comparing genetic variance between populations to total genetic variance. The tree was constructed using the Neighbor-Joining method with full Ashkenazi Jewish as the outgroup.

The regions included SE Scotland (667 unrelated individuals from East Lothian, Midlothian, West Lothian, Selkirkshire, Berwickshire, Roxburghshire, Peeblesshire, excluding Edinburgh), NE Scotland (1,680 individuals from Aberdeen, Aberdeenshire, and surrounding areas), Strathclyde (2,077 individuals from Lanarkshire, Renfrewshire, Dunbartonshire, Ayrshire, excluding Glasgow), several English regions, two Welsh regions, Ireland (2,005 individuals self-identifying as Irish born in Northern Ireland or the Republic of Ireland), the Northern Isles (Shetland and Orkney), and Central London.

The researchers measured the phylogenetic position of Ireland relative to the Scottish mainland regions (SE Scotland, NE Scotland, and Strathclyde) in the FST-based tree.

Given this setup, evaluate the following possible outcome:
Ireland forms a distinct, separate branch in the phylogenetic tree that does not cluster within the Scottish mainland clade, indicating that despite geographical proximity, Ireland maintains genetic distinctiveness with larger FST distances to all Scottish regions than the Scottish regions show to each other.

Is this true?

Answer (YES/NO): YES